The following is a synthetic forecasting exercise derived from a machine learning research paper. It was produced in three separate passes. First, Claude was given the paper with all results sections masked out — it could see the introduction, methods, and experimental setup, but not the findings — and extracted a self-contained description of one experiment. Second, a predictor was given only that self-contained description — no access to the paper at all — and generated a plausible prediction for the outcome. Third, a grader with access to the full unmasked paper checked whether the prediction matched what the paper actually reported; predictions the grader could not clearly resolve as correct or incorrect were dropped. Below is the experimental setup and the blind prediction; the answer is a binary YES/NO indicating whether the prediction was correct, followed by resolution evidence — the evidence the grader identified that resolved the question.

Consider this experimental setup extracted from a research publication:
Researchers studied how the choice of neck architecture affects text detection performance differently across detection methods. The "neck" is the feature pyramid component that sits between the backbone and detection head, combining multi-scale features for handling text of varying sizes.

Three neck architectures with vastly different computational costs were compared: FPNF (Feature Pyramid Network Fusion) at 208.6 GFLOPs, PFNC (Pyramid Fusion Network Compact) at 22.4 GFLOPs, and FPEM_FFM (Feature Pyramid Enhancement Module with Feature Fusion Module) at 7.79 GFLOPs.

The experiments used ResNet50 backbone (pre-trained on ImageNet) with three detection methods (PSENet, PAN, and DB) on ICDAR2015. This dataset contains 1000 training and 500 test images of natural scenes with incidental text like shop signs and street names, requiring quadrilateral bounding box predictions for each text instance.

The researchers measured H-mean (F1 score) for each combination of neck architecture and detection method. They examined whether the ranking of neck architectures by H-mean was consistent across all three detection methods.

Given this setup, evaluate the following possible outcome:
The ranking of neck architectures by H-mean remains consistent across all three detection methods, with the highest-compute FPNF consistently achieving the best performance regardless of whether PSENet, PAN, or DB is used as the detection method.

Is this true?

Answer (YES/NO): NO